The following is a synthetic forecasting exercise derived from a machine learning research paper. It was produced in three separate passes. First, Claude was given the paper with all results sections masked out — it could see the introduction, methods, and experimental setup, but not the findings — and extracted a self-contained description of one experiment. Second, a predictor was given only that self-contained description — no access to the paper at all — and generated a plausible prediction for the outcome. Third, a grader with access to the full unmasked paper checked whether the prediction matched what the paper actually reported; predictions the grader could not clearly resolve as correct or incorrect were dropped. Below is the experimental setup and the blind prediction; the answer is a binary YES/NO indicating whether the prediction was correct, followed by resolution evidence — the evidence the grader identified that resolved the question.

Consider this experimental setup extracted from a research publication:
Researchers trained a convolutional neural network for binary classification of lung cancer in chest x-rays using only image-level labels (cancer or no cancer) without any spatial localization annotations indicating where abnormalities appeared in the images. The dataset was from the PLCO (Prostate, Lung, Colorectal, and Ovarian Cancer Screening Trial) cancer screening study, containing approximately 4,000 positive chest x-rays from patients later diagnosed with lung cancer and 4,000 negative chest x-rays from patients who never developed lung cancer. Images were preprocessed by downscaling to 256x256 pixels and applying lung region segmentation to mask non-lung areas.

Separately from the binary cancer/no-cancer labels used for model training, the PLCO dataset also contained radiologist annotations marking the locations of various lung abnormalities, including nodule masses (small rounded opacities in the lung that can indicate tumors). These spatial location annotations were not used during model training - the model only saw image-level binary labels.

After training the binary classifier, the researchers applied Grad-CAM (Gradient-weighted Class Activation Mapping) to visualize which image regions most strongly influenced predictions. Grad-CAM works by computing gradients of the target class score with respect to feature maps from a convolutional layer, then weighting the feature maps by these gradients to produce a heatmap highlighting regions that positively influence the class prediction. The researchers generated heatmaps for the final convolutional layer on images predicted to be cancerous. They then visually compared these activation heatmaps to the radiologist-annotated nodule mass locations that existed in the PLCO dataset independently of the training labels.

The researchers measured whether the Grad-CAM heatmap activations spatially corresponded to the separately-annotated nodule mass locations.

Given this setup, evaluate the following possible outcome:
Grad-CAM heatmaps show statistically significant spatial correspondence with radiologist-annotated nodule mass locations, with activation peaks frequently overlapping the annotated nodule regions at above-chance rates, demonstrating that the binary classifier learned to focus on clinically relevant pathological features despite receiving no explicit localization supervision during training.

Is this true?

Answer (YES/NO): NO